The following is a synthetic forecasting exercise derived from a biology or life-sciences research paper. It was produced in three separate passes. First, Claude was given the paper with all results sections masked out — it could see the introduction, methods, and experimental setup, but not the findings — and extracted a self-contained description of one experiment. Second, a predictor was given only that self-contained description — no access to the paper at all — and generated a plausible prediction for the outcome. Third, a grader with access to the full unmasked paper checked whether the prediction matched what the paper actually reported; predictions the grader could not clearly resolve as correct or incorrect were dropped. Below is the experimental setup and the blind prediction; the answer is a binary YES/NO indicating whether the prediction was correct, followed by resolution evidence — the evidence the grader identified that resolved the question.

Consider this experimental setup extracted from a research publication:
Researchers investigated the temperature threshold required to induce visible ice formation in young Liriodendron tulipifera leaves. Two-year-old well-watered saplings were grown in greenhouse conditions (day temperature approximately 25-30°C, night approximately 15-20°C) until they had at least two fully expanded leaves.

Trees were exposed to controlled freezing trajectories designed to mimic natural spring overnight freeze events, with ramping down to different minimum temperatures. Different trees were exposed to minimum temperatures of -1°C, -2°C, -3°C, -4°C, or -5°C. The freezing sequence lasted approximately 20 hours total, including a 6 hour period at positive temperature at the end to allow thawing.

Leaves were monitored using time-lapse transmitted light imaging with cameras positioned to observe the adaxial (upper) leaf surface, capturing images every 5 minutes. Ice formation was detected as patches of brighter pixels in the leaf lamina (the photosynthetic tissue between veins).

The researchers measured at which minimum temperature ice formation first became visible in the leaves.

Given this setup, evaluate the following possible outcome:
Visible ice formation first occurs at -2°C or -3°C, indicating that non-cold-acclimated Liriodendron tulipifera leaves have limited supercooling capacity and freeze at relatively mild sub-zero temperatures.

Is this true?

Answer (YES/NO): NO